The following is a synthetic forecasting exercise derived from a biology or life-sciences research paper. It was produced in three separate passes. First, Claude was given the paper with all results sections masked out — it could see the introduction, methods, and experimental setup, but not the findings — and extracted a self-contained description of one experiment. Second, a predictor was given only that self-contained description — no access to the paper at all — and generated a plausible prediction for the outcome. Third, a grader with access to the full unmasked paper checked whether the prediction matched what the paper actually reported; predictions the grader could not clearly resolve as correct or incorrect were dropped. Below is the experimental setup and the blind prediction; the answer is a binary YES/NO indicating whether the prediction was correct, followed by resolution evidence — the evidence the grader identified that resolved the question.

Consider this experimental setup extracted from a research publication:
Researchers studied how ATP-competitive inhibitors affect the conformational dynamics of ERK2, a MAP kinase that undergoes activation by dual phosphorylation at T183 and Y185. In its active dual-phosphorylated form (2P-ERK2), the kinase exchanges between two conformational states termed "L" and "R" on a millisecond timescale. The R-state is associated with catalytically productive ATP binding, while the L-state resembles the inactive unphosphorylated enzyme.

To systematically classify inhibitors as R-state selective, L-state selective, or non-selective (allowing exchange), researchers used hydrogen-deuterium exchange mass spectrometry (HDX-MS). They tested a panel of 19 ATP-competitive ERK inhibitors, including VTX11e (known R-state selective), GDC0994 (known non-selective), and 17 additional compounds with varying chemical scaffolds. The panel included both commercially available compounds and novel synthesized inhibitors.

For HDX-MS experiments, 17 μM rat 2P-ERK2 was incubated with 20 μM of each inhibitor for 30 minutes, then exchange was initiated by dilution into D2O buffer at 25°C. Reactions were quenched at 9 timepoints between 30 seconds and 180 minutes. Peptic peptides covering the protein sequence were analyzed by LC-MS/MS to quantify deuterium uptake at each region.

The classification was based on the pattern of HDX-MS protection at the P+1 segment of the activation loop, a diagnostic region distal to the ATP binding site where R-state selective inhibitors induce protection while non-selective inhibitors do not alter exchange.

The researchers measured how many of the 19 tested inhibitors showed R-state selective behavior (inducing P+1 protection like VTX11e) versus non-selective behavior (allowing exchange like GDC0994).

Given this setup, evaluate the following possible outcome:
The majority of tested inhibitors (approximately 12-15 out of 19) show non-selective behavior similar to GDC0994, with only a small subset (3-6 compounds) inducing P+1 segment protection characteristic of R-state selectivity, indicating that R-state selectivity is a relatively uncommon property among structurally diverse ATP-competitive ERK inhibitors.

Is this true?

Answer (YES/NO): NO